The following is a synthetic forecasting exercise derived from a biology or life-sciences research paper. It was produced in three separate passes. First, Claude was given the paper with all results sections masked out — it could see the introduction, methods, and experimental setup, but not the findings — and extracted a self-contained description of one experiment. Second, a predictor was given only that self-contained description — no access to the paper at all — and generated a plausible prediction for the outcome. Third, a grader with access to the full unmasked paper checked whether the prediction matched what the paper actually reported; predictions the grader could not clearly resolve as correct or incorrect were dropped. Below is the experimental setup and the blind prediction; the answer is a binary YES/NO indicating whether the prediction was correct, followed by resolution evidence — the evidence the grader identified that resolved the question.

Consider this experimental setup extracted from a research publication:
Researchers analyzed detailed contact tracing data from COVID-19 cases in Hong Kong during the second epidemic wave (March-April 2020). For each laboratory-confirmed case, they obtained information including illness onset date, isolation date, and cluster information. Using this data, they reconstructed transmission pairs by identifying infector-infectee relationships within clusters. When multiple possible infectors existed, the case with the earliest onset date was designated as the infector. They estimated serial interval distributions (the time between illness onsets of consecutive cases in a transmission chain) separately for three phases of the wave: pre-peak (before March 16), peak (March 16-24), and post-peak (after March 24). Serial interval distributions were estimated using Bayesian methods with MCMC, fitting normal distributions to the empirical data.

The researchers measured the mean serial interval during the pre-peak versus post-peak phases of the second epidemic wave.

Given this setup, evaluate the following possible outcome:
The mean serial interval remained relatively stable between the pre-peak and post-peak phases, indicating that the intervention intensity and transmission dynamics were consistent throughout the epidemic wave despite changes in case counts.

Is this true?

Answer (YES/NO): NO